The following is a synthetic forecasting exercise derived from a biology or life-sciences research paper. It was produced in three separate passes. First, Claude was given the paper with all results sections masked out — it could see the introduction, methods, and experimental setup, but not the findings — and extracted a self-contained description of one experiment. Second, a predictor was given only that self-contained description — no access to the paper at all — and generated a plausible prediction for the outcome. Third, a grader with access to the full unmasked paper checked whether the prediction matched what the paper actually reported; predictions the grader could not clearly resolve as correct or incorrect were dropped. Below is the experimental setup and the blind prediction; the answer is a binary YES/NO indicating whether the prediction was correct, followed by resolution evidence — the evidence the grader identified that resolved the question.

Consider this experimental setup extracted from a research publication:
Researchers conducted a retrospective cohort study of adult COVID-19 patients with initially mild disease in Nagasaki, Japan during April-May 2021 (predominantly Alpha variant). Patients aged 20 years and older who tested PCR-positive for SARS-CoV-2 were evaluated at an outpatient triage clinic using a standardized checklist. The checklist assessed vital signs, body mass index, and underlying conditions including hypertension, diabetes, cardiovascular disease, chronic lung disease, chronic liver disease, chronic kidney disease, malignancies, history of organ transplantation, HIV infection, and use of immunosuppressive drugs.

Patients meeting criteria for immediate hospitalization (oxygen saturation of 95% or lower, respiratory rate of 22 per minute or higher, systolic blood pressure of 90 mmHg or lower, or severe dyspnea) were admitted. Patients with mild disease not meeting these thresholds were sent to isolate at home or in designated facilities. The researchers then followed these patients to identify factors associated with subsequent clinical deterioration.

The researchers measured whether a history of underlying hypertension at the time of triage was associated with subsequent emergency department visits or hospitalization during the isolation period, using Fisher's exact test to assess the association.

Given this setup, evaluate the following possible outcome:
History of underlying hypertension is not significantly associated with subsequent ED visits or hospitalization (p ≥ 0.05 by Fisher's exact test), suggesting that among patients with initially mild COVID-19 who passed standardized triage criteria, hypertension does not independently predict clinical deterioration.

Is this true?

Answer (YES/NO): NO